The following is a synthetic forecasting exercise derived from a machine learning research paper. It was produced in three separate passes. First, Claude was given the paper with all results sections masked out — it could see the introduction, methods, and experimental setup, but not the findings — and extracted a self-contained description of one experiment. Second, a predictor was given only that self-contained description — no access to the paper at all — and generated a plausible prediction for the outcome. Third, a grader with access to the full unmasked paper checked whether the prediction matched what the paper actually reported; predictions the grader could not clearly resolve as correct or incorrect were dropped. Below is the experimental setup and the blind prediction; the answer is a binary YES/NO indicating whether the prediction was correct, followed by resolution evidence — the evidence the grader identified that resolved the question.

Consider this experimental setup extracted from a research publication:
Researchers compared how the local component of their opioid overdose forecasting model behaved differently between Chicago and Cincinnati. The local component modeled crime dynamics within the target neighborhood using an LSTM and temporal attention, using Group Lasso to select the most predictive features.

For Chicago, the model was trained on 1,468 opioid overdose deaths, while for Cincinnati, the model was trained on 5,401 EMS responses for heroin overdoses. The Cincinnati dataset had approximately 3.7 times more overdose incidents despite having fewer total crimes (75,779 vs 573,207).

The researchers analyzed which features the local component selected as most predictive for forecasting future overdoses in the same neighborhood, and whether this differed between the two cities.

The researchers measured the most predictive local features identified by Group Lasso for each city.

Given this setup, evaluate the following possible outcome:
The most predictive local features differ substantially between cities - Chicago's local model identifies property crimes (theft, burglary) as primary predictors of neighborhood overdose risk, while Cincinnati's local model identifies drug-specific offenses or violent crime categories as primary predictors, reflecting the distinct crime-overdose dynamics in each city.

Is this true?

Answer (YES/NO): NO